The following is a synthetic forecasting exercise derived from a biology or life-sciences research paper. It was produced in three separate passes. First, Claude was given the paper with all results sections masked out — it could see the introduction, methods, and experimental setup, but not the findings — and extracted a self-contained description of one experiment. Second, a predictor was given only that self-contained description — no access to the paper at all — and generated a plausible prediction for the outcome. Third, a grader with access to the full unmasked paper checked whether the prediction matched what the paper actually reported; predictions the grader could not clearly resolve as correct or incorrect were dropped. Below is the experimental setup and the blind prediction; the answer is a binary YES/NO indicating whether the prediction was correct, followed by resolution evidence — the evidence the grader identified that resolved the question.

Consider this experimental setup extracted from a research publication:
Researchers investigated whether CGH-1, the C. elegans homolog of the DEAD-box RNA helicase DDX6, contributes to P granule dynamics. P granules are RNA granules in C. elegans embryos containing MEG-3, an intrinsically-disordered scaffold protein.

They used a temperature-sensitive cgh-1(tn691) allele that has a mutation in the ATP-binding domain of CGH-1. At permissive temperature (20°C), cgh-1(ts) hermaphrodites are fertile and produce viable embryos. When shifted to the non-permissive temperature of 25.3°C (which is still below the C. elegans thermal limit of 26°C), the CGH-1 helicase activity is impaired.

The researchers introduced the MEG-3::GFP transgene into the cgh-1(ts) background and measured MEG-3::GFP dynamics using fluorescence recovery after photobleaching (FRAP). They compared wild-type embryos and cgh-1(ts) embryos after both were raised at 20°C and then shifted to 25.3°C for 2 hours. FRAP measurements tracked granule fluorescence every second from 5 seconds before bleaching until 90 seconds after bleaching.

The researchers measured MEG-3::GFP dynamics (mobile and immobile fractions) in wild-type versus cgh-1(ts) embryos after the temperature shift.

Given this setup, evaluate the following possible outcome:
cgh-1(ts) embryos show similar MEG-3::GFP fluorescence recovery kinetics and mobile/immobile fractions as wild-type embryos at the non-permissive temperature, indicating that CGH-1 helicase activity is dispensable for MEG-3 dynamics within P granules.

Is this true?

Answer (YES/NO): NO